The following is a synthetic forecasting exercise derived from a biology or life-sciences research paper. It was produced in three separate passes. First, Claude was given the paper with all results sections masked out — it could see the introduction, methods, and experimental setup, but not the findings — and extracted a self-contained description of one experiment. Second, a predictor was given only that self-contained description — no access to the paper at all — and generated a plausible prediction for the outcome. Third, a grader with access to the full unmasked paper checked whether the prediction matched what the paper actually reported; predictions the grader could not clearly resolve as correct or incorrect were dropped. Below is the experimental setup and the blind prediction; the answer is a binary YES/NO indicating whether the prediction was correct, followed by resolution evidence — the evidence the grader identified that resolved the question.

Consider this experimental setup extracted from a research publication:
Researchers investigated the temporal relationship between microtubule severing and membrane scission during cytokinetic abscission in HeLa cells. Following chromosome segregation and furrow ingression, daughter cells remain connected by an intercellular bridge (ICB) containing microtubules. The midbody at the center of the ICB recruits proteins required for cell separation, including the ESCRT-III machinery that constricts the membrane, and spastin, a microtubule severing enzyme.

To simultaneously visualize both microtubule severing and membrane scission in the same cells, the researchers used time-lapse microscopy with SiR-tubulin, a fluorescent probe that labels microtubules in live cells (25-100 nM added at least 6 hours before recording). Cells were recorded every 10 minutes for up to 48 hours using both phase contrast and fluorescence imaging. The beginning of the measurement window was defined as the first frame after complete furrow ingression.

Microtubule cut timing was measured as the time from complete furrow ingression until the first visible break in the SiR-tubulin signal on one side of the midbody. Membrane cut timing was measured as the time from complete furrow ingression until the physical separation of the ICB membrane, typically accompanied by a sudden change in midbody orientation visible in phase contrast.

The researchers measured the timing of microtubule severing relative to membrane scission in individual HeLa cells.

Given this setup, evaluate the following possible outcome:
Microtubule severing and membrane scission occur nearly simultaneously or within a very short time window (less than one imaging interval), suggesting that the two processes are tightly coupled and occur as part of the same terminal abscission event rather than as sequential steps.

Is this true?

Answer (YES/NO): NO